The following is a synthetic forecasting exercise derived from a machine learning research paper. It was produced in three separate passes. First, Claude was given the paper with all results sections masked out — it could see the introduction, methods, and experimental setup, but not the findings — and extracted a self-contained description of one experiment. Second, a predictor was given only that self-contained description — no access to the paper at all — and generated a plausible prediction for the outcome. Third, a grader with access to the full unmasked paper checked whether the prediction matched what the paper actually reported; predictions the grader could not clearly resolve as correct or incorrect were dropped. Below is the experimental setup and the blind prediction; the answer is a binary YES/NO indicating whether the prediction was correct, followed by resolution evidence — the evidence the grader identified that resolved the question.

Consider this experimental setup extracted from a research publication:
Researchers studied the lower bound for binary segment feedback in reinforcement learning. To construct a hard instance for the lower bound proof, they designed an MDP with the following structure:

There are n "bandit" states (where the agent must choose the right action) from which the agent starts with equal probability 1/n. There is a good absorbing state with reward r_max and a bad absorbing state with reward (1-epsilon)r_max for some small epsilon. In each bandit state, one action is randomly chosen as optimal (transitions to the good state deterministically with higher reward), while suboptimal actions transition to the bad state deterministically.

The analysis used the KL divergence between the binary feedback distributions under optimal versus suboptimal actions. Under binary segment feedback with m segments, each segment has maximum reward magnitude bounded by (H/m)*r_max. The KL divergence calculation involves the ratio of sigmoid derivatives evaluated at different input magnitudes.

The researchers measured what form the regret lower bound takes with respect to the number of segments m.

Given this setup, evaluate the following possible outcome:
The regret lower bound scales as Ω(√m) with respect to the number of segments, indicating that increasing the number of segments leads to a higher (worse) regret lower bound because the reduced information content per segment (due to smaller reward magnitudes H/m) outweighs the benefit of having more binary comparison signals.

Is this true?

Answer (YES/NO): NO